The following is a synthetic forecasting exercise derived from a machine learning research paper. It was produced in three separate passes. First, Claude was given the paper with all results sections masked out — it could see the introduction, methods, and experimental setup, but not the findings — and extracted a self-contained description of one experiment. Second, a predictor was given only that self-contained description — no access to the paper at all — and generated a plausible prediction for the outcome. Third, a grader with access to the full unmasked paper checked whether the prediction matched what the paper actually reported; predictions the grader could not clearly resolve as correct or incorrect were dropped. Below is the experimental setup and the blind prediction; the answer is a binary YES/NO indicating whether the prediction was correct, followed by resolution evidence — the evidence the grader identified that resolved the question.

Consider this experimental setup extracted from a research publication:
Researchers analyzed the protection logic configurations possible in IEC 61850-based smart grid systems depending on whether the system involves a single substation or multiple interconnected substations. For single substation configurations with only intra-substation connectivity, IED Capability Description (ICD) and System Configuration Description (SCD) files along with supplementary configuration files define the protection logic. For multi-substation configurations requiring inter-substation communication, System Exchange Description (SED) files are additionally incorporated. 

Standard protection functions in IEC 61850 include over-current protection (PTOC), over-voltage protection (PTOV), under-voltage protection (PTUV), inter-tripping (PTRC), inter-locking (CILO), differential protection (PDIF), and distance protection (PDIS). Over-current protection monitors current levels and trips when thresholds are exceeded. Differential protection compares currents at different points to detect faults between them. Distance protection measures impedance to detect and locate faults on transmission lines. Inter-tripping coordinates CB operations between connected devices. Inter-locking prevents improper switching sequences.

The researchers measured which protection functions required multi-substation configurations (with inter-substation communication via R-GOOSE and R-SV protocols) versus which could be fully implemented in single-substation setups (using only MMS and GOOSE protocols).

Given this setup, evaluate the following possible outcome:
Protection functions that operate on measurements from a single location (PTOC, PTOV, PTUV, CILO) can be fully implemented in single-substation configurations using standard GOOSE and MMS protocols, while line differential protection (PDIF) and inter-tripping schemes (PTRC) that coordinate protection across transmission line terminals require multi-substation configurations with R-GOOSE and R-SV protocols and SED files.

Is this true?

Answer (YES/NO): NO